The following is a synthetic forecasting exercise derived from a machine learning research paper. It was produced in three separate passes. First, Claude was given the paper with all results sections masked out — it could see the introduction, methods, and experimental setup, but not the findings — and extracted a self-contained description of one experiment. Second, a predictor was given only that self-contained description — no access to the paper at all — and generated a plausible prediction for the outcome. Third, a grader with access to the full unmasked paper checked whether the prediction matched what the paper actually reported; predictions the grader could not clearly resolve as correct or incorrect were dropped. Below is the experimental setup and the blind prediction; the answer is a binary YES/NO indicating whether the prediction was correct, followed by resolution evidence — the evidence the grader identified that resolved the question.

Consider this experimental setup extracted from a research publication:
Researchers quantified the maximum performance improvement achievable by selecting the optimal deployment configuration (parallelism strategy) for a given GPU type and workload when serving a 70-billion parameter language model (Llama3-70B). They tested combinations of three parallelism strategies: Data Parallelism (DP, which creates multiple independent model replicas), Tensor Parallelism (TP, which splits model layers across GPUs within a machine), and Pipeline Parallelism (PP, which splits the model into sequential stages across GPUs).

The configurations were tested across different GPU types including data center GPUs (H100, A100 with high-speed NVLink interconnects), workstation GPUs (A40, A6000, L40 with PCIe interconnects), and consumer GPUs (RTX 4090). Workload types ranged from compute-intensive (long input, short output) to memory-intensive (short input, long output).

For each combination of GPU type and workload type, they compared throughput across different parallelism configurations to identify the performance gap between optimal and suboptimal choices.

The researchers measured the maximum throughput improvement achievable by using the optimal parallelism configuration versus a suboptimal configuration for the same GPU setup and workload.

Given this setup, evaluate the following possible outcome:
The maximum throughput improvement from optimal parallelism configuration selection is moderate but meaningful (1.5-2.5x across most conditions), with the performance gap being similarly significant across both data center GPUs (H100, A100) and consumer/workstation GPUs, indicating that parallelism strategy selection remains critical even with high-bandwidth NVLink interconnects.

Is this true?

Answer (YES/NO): NO